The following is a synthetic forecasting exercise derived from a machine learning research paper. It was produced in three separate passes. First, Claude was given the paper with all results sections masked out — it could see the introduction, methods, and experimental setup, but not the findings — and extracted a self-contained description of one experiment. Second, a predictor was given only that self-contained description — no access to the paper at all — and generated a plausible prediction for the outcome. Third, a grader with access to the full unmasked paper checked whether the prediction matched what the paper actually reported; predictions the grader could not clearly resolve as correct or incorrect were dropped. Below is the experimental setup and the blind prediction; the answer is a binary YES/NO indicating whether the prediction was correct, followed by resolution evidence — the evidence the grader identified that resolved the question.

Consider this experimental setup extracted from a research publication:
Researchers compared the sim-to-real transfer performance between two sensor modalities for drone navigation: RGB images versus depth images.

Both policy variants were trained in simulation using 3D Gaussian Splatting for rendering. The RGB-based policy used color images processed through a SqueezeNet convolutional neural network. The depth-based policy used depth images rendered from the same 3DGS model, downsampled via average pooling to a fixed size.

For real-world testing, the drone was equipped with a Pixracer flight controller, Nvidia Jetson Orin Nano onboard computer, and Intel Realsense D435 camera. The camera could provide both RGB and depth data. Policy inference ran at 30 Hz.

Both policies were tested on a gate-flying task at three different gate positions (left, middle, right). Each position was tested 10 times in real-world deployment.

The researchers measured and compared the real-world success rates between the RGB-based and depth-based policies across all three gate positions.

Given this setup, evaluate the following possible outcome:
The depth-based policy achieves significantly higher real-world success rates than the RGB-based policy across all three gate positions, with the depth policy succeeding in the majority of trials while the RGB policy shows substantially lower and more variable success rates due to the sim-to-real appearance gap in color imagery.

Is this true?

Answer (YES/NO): NO